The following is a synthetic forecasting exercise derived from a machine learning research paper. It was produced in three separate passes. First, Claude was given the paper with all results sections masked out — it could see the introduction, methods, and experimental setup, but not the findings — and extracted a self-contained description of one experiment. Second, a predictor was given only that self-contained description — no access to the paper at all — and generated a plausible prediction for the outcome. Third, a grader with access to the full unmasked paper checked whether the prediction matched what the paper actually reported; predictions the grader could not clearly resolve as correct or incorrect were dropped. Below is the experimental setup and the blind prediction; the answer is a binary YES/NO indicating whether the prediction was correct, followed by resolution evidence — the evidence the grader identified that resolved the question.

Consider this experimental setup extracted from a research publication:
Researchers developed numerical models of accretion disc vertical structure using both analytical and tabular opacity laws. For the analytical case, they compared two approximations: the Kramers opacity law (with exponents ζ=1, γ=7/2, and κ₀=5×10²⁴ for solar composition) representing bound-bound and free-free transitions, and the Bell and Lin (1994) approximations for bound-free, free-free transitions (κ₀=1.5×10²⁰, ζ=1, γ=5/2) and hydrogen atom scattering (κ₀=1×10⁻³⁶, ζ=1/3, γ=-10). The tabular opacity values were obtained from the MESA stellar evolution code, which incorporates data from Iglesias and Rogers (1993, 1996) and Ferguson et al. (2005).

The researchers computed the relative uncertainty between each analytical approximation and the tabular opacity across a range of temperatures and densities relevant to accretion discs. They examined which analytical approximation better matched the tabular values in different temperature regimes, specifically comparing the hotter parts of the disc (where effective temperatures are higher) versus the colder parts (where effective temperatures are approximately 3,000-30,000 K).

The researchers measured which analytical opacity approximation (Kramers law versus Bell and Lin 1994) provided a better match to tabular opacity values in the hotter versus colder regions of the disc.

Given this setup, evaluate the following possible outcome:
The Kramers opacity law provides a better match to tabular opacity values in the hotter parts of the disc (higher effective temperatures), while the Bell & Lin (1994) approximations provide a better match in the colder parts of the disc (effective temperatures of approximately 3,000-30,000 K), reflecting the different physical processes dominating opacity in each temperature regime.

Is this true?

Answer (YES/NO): YES